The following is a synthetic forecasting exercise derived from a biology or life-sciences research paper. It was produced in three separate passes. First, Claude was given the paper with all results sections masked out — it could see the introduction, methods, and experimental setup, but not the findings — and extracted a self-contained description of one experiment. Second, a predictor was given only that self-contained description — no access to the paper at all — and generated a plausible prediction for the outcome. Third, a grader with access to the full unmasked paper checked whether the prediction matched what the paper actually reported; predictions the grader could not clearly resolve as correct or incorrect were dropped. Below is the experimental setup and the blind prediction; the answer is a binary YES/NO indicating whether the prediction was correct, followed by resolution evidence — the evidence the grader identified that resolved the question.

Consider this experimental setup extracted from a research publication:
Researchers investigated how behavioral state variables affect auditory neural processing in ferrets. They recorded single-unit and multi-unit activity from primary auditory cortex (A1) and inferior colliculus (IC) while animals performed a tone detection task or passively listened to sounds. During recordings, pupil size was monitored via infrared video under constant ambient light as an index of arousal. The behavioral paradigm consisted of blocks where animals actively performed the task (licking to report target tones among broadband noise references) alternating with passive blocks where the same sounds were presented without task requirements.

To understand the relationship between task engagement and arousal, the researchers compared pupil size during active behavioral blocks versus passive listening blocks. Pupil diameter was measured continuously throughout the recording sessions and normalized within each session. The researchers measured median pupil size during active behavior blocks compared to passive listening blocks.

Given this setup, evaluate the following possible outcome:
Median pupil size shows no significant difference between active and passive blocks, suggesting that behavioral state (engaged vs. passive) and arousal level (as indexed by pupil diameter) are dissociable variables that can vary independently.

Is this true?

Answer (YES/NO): NO